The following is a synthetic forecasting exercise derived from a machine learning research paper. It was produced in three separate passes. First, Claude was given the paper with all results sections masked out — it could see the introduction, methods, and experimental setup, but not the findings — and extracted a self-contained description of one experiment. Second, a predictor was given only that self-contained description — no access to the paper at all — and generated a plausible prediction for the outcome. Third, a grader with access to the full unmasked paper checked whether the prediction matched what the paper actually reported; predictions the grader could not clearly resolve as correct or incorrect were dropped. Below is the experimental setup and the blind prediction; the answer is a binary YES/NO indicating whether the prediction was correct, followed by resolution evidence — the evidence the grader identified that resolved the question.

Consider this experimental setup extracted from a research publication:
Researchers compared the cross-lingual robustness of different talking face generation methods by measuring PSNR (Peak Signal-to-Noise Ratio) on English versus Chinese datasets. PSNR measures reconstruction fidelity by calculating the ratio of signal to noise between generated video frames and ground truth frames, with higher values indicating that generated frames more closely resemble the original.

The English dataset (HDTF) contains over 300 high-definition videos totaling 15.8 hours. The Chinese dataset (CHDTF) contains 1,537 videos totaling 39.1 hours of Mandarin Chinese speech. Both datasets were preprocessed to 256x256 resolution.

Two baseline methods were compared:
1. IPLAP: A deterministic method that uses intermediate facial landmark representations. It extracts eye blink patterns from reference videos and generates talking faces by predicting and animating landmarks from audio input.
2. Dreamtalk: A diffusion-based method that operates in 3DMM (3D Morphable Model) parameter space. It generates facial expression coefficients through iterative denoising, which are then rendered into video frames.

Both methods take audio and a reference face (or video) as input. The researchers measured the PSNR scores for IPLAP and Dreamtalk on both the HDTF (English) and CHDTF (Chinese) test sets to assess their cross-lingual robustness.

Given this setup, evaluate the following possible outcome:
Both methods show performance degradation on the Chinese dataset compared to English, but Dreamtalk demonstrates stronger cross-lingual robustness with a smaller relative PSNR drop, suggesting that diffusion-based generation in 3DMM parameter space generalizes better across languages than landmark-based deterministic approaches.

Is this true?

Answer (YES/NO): NO